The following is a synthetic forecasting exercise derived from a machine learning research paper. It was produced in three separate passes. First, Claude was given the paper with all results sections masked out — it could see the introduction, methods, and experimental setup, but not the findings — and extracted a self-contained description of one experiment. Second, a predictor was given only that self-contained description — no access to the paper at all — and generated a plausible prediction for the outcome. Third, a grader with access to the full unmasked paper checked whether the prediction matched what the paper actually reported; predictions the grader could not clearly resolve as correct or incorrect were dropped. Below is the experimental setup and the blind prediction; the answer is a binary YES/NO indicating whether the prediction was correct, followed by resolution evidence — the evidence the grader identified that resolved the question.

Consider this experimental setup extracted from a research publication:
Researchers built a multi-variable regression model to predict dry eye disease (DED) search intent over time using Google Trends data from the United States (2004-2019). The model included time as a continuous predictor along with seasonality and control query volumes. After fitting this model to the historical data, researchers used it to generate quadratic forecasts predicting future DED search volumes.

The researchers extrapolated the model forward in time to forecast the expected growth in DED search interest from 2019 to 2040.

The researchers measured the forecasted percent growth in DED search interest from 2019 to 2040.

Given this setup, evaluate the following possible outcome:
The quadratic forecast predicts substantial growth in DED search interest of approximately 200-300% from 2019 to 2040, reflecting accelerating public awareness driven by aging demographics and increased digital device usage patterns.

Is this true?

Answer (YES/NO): NO